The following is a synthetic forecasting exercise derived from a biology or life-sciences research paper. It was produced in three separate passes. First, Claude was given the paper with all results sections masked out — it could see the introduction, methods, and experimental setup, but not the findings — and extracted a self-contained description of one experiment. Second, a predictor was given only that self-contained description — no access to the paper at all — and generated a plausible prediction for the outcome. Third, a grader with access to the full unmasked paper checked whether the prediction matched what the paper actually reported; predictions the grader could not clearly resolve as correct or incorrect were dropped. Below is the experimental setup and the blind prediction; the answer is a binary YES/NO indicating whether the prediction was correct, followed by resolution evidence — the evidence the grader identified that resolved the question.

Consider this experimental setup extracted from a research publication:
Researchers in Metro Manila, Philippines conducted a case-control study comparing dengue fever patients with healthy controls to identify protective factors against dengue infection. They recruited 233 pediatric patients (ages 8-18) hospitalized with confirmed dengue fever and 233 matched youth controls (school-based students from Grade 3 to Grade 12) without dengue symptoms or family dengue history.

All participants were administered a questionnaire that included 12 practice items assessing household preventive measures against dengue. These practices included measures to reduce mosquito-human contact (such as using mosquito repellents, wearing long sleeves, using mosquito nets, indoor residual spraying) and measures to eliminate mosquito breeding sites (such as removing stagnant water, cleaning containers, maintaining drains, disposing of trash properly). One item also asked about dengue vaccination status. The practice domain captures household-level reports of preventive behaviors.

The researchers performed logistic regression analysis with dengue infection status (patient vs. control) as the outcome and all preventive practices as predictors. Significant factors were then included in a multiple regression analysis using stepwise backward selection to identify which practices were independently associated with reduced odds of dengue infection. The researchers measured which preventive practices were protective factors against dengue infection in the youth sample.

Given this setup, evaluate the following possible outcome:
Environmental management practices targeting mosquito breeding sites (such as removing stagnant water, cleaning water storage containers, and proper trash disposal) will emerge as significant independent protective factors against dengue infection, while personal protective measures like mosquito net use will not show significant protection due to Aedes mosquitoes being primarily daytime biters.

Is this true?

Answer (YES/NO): NO